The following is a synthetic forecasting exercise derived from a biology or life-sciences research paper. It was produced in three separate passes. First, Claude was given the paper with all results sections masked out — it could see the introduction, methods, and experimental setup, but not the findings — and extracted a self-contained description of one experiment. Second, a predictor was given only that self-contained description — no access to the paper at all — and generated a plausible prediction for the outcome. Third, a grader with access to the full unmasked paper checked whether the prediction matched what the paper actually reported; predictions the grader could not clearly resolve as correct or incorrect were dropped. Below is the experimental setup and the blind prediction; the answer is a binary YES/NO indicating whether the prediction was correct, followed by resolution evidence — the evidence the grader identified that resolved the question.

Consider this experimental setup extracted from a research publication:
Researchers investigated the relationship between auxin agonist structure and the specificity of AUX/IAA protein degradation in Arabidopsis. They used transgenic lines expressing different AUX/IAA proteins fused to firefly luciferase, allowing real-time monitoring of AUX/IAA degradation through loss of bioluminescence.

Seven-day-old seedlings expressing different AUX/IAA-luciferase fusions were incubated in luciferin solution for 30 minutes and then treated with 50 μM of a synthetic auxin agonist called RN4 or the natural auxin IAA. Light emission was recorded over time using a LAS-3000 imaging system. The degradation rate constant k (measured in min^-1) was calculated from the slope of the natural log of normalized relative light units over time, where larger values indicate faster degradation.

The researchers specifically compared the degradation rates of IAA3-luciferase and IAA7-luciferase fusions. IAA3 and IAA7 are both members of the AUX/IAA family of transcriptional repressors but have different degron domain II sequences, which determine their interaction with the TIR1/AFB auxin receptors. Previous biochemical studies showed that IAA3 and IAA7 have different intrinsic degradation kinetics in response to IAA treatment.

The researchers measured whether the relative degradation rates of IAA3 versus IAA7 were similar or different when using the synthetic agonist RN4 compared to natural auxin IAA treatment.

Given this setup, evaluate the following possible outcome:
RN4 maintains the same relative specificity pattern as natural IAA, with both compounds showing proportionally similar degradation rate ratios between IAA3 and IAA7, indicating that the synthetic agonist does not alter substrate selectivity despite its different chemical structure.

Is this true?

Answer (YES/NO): NO